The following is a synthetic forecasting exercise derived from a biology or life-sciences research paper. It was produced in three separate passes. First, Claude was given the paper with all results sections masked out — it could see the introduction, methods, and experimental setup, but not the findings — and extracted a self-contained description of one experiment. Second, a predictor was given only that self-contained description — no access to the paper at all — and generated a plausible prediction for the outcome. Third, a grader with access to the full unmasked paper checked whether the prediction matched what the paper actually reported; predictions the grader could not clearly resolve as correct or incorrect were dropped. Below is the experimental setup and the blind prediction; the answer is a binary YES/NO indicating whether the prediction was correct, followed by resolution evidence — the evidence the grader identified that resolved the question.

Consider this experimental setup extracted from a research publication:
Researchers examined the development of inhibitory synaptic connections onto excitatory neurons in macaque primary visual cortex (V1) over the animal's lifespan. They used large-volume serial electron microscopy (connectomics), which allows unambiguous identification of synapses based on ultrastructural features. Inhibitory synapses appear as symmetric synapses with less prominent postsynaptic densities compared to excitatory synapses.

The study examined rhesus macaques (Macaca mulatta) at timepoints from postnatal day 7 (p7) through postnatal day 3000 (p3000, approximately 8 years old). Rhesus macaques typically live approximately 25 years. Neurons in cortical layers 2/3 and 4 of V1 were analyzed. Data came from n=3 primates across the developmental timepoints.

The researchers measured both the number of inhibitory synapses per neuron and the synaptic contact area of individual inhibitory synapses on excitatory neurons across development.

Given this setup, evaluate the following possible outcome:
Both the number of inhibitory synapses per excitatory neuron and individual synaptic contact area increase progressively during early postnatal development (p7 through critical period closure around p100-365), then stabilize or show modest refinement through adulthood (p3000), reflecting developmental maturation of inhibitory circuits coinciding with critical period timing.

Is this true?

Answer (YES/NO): NO